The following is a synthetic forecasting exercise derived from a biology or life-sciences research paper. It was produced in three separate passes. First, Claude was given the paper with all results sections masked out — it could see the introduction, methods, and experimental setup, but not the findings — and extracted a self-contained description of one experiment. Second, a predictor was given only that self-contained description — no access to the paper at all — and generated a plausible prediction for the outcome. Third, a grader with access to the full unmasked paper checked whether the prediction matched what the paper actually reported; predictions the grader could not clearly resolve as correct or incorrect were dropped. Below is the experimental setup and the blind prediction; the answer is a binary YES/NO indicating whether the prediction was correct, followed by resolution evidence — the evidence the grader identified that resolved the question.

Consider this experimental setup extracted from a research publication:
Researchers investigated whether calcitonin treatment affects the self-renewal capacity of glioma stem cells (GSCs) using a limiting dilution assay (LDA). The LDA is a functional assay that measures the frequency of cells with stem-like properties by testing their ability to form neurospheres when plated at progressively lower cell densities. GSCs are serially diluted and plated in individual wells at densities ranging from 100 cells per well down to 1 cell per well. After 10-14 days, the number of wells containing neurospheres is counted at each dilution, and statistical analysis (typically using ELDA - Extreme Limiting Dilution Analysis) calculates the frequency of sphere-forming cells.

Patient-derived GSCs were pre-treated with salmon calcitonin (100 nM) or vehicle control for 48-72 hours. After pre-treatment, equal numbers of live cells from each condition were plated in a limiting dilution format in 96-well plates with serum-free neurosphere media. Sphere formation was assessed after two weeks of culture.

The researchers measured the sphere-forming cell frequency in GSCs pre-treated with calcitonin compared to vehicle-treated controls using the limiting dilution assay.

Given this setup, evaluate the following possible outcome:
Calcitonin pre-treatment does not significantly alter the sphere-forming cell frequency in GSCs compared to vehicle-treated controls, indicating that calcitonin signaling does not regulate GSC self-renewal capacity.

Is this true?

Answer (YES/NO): NO